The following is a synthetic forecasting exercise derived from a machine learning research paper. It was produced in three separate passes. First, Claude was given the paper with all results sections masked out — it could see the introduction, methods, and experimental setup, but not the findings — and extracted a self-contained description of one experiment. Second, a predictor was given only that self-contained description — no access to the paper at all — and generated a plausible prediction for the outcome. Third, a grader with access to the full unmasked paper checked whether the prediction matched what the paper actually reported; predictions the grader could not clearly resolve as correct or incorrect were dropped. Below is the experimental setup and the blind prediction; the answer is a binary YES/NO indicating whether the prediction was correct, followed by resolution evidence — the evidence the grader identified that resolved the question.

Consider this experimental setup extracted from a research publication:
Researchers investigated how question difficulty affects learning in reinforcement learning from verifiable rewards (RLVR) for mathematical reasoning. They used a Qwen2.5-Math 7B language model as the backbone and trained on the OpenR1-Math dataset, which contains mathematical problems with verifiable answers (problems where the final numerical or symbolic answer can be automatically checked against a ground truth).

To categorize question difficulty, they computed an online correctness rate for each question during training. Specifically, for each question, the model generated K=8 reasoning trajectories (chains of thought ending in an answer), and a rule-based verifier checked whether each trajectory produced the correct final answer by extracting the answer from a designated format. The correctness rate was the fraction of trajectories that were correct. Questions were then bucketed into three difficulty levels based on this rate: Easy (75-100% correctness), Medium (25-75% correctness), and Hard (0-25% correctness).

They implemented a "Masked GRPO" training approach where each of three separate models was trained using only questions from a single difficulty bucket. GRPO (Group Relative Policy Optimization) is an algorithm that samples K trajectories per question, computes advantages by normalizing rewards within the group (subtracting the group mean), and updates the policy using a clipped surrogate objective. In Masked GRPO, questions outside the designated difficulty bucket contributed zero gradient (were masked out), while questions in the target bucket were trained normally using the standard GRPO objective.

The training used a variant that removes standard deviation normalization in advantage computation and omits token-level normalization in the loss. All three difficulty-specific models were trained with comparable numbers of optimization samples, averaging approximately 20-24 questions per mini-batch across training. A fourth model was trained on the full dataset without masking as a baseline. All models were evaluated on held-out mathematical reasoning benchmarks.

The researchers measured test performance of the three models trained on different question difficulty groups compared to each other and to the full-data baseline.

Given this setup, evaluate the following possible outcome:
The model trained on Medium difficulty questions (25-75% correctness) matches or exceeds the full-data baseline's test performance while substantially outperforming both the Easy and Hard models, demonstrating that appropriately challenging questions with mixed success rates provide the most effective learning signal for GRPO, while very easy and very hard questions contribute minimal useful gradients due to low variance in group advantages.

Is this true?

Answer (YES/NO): YES